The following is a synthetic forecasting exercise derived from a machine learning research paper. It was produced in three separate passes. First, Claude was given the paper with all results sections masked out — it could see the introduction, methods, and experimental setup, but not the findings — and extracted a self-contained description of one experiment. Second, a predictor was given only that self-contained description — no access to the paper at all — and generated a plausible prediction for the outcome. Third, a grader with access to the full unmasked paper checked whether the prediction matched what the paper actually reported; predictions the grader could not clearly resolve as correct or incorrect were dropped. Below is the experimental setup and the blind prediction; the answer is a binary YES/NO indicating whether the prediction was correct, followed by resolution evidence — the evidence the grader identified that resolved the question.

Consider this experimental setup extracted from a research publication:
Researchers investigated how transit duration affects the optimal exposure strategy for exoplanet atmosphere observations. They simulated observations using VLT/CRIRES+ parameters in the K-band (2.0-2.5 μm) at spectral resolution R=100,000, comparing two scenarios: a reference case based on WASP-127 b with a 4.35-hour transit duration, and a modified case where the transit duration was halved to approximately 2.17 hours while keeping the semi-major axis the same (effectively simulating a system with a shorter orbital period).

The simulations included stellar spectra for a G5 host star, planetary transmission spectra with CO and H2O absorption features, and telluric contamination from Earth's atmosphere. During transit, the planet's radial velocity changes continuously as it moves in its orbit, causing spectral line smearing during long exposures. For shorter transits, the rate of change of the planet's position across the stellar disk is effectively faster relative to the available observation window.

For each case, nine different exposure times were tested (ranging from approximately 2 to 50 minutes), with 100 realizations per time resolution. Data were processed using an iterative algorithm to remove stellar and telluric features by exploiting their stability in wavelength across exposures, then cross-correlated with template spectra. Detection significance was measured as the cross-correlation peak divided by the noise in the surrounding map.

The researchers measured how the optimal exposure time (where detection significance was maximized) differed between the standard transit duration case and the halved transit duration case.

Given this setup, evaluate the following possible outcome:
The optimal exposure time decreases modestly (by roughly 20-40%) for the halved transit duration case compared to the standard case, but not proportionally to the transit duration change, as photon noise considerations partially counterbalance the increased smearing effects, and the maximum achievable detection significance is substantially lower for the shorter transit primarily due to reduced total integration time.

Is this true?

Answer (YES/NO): NO